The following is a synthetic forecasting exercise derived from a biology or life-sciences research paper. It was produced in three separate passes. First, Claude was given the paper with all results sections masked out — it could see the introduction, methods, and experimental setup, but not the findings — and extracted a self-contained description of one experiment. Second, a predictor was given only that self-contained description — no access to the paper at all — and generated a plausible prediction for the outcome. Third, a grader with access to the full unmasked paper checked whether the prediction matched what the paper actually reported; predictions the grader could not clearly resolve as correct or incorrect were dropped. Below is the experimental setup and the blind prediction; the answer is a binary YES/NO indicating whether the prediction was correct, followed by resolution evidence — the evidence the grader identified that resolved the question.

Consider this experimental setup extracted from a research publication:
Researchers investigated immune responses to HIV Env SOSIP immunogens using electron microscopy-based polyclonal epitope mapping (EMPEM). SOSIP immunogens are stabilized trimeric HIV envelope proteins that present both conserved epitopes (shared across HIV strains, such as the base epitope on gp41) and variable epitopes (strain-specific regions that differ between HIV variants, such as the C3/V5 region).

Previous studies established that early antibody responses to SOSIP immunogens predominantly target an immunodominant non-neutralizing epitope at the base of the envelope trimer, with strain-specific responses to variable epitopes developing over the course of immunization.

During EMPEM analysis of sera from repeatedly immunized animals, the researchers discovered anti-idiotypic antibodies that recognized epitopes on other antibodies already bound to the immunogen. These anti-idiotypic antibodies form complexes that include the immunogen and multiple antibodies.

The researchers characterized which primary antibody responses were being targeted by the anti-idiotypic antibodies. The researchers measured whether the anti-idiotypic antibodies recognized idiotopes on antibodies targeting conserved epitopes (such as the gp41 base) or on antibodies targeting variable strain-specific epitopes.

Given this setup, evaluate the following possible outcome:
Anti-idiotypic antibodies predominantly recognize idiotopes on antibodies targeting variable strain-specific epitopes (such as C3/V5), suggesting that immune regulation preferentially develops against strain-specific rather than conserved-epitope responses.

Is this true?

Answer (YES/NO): YES